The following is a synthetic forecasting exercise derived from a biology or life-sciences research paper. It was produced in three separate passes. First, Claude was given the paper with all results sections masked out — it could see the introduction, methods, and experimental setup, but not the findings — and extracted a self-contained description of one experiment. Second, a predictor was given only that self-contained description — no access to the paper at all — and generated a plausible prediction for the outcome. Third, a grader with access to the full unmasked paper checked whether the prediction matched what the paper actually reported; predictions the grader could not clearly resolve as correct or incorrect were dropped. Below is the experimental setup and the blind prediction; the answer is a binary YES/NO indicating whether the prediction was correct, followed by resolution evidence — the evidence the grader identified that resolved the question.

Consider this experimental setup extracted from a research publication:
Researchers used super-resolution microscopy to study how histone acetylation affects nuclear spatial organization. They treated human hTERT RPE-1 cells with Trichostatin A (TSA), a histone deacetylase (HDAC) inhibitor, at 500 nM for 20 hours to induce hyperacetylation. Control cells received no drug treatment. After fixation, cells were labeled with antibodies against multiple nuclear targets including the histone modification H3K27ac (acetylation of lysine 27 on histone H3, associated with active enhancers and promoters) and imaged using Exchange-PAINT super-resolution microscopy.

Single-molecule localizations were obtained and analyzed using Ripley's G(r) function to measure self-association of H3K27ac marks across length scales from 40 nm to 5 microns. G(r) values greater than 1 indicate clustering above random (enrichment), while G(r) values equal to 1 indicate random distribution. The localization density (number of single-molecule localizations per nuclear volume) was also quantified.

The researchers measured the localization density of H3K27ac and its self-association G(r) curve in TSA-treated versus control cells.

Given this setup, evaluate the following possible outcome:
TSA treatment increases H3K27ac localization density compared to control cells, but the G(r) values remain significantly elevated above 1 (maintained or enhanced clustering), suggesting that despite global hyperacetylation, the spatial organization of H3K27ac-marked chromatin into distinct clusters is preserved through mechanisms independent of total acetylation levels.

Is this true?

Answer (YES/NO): NO